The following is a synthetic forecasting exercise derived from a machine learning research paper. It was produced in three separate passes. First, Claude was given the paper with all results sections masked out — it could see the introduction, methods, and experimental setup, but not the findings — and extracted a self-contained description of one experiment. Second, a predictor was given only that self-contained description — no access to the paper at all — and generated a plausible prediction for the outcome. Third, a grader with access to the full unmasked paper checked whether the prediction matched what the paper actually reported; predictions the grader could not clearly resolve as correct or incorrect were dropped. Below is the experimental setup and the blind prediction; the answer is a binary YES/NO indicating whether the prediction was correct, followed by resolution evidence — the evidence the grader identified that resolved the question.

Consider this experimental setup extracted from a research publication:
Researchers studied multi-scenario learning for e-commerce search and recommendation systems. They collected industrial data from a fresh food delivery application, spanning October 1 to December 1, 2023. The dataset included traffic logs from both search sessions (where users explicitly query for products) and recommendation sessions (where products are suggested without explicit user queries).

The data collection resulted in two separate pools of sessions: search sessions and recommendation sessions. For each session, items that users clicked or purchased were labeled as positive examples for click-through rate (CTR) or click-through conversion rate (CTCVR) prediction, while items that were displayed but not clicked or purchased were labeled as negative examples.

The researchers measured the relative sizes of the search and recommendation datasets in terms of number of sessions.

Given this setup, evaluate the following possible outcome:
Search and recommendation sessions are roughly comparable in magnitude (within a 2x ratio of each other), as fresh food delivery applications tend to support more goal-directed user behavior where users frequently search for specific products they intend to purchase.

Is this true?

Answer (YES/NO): NO